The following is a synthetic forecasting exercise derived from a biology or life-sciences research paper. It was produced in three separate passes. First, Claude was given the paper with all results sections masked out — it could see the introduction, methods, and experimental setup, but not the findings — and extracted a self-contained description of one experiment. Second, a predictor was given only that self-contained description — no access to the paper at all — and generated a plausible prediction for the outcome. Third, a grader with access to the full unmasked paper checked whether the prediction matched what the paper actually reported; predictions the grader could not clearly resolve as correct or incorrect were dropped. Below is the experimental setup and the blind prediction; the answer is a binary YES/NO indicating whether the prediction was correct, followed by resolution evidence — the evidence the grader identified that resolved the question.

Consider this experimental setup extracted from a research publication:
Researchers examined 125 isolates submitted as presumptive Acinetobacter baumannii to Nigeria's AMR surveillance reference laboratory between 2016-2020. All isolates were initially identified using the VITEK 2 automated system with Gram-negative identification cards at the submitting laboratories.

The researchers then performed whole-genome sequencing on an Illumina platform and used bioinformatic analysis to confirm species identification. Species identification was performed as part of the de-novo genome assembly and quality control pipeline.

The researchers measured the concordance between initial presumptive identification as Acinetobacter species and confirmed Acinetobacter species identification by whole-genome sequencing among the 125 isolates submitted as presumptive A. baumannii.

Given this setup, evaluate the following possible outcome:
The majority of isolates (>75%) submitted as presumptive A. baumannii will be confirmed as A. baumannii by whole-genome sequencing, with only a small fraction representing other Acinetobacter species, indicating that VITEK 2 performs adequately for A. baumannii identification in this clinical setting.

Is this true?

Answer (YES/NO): NO